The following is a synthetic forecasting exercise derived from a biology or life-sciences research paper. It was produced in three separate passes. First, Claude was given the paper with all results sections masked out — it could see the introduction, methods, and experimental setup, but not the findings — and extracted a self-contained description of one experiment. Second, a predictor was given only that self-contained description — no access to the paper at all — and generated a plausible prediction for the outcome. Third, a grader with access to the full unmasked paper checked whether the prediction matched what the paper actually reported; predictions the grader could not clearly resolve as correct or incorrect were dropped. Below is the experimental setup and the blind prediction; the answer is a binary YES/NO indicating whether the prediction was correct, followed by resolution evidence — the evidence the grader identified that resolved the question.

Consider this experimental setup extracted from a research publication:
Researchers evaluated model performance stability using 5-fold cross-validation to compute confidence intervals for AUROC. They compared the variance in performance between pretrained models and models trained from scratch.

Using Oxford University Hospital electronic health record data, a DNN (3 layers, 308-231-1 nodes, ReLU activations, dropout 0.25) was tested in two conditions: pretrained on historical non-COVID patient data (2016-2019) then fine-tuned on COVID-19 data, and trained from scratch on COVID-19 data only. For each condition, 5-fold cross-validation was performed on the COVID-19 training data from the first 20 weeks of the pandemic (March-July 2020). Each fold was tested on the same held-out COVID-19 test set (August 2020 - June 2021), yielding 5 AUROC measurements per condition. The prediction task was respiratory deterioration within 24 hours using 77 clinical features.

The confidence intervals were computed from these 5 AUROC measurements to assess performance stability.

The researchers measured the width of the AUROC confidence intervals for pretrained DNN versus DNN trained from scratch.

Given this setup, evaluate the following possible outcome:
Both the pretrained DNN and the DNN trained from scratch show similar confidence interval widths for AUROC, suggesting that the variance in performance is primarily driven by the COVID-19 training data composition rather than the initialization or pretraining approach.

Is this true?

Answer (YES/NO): NO